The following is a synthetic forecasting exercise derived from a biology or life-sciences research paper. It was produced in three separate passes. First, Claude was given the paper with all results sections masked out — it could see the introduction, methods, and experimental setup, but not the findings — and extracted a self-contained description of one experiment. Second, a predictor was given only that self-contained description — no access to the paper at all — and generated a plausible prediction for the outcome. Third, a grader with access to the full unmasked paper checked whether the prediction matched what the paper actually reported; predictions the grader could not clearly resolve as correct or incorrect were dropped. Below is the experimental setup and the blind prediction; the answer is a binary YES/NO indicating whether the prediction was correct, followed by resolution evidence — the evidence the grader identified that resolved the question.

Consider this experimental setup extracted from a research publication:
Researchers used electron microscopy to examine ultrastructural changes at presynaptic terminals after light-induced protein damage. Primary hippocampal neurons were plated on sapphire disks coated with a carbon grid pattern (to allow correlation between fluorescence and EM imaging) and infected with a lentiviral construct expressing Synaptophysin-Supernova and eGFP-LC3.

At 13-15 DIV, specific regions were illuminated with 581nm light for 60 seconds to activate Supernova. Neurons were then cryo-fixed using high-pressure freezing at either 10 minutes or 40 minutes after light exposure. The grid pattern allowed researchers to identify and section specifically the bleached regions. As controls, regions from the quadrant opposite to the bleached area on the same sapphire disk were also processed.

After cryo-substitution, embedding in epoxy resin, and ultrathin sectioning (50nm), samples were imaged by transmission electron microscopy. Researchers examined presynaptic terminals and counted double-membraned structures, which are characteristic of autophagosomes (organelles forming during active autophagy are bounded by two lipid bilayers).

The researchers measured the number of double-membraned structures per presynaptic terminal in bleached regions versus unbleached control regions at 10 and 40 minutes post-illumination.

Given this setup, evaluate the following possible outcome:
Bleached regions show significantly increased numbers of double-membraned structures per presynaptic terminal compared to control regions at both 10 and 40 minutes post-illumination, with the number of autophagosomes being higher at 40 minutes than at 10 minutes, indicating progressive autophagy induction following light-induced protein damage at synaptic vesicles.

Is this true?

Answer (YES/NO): NO